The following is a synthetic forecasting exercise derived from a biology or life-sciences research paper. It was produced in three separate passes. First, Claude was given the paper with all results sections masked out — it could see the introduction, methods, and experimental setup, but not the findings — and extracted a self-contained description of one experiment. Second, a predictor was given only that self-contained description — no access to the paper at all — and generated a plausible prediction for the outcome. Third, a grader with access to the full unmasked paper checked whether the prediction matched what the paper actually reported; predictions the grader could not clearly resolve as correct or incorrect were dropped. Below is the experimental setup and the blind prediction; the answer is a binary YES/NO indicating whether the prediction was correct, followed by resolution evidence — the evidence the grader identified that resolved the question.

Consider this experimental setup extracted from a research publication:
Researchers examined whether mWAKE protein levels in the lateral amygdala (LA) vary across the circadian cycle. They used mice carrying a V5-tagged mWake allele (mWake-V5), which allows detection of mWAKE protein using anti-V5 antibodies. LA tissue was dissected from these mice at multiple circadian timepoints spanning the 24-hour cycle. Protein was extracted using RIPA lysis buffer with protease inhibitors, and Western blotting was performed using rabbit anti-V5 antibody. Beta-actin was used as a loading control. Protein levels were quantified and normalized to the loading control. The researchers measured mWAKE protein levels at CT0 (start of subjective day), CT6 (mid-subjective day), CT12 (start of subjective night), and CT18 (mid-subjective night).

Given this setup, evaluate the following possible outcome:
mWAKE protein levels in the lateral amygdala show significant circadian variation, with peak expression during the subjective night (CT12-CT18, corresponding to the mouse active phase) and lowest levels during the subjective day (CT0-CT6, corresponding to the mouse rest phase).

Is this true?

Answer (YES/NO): YES